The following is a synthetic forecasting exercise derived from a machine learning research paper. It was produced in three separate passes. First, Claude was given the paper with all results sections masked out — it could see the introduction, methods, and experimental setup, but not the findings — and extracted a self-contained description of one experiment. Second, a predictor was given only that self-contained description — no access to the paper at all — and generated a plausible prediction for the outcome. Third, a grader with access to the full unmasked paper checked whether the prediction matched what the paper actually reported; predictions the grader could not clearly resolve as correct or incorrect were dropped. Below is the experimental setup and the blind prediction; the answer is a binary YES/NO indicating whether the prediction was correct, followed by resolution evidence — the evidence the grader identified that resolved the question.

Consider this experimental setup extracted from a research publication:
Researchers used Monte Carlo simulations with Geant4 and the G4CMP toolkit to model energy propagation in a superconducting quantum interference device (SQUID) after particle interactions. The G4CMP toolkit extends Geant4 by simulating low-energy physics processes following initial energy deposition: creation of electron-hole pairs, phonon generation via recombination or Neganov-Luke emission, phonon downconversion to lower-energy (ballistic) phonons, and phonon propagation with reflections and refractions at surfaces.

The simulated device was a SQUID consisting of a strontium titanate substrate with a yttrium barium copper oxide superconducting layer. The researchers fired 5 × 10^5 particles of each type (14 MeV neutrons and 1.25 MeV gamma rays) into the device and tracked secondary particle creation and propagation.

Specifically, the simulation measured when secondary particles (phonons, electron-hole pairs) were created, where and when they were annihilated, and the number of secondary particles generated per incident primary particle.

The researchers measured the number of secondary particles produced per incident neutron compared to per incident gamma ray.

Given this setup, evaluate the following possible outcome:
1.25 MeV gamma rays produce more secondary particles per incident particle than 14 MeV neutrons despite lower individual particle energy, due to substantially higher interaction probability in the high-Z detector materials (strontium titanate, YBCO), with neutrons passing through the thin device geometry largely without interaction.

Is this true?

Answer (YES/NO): NO